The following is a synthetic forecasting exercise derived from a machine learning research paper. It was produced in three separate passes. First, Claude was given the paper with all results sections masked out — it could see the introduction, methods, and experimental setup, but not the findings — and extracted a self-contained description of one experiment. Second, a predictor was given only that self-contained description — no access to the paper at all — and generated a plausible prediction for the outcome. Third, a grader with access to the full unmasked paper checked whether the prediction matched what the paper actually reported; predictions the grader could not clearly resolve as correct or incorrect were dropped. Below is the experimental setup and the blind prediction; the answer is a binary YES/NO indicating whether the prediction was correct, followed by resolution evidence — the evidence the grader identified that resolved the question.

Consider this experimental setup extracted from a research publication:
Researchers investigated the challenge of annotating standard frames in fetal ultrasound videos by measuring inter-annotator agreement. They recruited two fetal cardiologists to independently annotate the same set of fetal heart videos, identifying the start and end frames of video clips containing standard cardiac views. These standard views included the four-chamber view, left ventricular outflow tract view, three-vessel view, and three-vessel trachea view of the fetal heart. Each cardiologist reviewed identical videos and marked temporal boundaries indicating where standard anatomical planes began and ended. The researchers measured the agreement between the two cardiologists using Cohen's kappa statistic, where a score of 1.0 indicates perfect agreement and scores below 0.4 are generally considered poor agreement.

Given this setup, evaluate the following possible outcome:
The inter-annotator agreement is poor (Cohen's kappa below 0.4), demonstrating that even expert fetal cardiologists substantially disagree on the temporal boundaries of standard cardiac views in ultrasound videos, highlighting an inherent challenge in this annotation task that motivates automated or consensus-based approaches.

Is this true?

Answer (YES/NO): NO